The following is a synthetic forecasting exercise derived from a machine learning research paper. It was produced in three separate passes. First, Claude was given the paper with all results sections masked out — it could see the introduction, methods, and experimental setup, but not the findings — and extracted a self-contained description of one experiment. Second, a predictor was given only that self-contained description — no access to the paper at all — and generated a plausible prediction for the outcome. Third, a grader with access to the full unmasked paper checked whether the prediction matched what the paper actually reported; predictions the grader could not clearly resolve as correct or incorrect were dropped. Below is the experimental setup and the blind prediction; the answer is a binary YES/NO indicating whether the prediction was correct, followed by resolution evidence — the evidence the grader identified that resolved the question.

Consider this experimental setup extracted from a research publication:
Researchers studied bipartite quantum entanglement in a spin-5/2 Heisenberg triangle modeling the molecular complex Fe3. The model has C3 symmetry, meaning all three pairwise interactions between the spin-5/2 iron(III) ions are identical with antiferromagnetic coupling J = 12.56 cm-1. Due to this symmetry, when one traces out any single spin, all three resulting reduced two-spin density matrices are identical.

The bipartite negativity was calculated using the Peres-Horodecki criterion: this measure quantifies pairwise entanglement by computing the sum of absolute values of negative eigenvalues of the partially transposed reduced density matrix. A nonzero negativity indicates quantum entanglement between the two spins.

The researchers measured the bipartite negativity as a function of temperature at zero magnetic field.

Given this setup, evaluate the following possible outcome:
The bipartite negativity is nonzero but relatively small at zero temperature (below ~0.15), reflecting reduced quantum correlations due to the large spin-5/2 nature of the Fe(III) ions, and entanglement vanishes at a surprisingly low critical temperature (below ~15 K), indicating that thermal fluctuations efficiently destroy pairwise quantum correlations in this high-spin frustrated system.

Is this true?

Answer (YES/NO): NO